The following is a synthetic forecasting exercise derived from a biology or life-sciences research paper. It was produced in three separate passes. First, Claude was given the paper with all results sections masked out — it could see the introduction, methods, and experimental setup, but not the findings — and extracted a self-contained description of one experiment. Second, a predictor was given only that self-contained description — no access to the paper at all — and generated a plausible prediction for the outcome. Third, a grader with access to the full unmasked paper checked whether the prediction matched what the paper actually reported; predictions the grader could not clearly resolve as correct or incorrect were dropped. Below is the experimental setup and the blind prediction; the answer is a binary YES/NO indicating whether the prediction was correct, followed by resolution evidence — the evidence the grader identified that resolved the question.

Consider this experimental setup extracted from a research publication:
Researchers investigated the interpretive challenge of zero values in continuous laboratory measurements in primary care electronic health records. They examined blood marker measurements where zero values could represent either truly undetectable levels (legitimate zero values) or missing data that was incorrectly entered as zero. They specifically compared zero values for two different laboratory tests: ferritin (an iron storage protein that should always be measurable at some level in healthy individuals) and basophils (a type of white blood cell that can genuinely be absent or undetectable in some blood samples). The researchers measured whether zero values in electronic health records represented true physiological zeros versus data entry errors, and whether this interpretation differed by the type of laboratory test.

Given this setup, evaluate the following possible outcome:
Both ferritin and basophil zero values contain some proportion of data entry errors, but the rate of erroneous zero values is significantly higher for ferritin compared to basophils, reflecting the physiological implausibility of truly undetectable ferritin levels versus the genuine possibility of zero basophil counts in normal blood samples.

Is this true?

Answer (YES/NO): NO